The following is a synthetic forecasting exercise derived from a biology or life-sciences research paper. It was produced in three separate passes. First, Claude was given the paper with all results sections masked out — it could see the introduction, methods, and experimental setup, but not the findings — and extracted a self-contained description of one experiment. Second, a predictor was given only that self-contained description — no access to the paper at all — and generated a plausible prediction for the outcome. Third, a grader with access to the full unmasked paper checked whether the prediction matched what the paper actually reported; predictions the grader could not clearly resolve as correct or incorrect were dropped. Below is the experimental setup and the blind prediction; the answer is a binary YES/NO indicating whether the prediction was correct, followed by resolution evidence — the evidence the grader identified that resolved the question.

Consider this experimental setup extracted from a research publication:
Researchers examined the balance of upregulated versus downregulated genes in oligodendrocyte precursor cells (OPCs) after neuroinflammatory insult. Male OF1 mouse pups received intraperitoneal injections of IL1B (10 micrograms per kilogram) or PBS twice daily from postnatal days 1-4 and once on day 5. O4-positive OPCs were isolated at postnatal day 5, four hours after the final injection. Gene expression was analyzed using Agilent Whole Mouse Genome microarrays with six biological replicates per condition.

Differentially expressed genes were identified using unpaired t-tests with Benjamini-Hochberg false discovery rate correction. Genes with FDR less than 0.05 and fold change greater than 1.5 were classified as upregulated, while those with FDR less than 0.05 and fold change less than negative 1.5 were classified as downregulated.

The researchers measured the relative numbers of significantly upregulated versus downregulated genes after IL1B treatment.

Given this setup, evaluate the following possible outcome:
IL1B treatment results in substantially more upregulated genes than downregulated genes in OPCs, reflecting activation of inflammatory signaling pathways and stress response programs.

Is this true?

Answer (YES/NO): YES